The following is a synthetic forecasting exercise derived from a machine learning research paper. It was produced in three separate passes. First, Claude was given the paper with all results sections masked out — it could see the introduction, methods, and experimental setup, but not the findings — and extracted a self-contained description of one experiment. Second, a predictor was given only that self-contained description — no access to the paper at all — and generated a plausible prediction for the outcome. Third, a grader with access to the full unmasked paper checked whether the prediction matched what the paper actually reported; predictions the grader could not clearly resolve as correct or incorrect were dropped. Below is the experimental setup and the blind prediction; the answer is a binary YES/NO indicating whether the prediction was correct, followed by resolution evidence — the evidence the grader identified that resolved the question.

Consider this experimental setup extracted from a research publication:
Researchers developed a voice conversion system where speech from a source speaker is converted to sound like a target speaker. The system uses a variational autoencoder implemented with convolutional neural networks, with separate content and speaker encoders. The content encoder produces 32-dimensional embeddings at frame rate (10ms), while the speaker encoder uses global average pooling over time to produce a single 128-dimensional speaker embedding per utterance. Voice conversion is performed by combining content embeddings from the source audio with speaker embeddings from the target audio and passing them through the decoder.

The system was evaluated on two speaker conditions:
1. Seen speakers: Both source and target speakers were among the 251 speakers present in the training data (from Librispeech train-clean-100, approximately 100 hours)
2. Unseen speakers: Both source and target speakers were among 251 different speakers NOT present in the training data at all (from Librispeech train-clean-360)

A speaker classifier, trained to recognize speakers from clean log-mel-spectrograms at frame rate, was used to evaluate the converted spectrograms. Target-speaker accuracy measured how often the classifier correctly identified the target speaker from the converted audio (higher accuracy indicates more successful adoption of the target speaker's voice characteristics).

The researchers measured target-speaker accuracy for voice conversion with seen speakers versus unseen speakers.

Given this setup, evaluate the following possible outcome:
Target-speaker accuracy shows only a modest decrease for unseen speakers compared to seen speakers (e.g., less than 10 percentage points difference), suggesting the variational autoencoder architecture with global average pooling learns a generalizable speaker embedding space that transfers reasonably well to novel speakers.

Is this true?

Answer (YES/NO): NO